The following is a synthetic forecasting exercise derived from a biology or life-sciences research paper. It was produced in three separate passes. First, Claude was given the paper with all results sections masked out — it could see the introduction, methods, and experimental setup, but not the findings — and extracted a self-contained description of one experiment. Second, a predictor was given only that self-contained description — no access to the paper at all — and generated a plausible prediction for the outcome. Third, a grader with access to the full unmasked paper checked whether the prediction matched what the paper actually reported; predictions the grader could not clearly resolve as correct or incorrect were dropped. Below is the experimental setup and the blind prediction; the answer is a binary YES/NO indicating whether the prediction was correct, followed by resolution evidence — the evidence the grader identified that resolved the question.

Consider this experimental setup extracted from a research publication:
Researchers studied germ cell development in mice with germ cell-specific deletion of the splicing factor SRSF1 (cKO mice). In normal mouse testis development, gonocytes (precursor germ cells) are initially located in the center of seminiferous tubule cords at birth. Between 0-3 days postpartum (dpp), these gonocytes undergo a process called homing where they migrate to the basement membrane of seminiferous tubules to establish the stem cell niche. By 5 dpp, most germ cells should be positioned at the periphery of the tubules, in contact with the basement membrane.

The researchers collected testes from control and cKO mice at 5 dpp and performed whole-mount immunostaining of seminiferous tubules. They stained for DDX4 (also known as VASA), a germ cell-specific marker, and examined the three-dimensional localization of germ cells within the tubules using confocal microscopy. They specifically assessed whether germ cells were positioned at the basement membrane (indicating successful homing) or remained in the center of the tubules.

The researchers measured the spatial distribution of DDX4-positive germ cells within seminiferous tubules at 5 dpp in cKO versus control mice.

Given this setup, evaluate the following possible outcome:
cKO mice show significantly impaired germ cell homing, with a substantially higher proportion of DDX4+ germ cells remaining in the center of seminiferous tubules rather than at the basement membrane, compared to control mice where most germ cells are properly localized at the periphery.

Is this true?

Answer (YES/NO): YES